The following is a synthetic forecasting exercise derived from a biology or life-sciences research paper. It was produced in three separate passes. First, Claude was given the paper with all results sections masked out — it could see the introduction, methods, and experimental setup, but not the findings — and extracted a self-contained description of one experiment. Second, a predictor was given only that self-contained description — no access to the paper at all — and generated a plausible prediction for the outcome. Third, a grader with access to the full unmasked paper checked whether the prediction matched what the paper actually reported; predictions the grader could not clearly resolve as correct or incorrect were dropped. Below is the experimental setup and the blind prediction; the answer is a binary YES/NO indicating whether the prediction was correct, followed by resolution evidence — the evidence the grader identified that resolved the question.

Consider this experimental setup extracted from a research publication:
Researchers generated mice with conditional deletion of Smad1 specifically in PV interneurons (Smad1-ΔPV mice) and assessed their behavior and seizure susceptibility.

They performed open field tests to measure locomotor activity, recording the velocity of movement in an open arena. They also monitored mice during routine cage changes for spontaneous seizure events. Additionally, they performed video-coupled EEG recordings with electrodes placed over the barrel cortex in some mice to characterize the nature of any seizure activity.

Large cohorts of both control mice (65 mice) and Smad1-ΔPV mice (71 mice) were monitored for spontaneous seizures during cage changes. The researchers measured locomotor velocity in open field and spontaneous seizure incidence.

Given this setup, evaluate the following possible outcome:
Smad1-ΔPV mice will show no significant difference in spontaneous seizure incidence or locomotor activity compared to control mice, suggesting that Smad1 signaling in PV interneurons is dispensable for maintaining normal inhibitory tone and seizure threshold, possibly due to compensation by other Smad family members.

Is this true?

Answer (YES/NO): NO